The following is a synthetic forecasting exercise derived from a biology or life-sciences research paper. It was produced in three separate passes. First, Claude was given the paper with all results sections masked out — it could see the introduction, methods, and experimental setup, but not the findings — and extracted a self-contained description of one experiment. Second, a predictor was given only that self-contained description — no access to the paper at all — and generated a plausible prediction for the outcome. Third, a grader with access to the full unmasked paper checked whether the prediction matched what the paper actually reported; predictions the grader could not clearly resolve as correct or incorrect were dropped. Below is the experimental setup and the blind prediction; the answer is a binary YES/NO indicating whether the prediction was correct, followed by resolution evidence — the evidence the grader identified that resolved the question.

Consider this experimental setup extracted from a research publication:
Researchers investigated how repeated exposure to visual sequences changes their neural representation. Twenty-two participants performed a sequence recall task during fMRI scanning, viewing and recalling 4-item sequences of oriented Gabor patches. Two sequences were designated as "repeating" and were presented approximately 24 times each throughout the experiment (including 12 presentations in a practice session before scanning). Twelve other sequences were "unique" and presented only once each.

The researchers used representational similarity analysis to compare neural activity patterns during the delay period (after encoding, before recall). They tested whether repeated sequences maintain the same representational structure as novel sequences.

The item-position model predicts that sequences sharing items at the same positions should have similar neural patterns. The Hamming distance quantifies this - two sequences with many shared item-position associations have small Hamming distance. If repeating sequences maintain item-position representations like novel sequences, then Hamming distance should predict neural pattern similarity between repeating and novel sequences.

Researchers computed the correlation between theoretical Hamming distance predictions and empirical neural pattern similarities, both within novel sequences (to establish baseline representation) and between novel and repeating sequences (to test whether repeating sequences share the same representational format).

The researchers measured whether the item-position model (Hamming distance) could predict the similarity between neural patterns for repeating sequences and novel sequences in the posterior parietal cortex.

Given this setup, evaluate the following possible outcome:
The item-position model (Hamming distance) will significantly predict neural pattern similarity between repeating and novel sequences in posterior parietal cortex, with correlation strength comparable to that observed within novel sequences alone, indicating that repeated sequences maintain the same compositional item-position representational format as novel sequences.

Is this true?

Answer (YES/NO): NO